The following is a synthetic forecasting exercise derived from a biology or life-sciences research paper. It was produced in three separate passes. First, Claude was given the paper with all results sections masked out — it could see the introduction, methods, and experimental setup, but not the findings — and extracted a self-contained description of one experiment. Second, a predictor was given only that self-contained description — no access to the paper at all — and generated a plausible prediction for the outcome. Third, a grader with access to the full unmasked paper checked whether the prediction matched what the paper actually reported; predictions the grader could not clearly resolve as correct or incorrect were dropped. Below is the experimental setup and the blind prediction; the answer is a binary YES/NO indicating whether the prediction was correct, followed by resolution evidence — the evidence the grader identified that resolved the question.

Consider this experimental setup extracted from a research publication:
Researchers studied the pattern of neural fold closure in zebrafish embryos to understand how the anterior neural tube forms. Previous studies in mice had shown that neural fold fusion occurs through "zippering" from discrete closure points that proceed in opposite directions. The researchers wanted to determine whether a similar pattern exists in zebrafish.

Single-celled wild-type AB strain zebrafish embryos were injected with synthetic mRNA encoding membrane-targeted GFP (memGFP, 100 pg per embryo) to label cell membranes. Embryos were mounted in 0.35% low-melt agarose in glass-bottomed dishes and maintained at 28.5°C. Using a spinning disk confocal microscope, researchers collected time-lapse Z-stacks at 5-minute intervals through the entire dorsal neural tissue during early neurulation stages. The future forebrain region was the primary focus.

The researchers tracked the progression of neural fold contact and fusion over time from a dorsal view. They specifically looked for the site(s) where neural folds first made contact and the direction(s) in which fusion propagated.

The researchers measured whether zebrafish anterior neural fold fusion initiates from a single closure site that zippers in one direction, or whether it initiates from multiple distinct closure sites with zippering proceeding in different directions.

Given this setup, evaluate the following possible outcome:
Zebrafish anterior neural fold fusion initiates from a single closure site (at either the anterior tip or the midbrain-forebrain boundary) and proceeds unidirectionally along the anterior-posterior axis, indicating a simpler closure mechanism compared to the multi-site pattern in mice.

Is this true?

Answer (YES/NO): NO